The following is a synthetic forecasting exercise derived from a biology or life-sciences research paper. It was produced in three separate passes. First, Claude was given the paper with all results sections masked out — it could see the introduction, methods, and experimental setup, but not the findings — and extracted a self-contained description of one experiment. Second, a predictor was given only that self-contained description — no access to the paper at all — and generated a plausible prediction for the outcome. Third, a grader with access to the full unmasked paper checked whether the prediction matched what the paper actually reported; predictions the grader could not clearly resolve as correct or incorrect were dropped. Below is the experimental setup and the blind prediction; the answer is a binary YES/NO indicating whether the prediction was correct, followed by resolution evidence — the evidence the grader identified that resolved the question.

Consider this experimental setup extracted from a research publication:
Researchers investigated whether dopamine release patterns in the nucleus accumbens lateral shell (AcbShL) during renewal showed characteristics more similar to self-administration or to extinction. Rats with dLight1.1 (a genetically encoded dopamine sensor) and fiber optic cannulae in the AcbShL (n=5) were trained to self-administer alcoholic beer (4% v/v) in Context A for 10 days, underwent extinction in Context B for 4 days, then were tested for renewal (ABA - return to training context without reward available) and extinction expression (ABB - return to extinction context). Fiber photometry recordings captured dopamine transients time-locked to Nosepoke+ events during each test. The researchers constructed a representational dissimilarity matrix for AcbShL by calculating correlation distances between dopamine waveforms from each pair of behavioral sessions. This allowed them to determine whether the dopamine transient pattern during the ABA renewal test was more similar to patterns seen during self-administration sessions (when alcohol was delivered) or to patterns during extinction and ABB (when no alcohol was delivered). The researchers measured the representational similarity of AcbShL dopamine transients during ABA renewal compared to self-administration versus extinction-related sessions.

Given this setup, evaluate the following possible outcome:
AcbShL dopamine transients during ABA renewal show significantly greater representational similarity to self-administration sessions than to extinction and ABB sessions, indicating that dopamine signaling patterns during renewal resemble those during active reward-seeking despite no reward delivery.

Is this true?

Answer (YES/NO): NO